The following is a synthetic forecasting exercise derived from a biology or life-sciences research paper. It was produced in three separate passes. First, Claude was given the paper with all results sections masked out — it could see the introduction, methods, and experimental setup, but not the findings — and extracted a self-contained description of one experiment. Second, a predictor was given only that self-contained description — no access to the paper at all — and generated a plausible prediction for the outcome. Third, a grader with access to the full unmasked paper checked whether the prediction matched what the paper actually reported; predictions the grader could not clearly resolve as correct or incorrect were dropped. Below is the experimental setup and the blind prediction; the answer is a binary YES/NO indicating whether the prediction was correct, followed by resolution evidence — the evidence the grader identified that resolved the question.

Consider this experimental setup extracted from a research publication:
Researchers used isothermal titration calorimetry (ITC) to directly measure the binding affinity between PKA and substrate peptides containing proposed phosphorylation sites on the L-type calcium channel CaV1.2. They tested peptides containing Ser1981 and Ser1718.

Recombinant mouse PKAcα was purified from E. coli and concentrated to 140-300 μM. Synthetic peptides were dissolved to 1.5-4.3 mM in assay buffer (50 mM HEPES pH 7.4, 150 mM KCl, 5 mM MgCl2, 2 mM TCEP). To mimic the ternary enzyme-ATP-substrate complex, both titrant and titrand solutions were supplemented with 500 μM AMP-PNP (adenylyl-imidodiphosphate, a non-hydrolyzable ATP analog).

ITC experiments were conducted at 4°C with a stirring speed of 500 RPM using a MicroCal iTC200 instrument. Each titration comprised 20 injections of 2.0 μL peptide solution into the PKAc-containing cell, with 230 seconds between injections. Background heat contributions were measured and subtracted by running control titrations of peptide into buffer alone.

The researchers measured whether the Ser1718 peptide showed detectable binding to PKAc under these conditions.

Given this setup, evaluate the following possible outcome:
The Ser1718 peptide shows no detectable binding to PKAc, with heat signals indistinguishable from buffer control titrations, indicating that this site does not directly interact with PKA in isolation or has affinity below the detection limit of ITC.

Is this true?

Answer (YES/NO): YES